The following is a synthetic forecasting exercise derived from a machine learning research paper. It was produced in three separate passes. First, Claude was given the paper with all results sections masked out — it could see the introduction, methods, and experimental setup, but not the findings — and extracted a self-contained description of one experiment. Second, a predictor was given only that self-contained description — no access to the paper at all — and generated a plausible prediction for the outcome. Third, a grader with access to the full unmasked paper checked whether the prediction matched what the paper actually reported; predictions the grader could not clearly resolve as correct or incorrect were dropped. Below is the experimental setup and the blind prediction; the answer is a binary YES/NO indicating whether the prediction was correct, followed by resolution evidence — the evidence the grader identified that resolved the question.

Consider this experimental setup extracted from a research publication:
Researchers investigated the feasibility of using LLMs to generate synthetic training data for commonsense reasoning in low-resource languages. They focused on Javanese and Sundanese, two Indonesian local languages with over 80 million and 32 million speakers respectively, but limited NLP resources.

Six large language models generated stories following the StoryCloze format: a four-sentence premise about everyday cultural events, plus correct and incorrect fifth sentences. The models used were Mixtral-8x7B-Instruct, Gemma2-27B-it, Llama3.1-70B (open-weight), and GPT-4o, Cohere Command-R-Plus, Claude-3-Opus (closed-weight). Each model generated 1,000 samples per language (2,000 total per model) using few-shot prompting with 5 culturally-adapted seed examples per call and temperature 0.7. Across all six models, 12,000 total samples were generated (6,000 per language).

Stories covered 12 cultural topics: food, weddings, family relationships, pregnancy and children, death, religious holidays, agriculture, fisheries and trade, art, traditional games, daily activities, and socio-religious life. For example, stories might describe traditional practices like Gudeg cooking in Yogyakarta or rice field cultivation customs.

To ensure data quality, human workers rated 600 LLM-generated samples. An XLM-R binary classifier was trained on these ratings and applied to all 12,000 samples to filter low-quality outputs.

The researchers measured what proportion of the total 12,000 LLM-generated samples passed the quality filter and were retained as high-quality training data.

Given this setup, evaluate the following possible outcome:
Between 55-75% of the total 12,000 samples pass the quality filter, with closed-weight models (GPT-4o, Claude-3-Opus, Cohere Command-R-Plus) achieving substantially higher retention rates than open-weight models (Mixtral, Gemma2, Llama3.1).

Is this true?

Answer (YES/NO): NO